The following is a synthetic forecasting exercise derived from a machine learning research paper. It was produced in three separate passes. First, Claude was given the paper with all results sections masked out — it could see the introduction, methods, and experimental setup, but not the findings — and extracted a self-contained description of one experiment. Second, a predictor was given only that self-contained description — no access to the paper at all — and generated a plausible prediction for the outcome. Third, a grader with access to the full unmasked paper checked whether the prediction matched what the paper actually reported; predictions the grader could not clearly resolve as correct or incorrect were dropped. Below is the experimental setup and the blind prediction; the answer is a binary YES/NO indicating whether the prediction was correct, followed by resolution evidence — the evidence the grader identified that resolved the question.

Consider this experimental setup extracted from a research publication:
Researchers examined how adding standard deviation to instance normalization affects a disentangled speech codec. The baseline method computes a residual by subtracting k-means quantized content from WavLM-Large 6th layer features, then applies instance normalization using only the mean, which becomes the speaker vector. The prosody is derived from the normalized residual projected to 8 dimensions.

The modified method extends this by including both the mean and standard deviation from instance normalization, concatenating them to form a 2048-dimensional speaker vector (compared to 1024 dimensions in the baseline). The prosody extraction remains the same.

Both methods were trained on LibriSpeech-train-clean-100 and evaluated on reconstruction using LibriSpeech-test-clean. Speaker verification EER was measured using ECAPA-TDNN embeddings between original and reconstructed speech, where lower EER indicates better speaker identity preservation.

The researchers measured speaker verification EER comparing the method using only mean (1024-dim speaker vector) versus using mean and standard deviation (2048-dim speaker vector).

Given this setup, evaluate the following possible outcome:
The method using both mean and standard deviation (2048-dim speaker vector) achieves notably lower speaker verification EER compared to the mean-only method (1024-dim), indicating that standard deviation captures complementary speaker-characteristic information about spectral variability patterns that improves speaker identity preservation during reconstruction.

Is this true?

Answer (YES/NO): NO